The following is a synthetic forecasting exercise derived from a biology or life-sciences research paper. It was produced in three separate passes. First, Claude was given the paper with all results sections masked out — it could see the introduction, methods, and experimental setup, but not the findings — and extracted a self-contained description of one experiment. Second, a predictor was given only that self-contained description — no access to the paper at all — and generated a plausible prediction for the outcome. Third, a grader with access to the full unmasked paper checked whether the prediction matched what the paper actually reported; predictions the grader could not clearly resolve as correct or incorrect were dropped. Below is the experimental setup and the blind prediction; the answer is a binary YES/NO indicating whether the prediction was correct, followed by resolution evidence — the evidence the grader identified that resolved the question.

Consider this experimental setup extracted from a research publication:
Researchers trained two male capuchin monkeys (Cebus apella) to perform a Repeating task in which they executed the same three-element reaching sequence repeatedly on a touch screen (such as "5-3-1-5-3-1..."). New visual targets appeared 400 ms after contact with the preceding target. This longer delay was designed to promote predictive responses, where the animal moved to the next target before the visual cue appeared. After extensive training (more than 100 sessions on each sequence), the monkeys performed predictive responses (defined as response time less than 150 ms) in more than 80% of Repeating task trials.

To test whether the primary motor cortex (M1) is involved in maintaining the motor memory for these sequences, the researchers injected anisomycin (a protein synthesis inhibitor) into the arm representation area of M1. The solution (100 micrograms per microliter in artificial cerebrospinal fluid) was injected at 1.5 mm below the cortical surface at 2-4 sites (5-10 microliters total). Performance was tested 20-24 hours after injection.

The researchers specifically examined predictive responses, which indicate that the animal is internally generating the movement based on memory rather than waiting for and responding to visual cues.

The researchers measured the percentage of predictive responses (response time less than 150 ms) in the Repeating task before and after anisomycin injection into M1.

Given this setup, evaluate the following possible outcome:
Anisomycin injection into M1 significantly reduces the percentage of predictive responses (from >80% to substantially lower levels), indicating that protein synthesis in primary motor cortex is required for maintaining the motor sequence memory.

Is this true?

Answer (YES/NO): YES